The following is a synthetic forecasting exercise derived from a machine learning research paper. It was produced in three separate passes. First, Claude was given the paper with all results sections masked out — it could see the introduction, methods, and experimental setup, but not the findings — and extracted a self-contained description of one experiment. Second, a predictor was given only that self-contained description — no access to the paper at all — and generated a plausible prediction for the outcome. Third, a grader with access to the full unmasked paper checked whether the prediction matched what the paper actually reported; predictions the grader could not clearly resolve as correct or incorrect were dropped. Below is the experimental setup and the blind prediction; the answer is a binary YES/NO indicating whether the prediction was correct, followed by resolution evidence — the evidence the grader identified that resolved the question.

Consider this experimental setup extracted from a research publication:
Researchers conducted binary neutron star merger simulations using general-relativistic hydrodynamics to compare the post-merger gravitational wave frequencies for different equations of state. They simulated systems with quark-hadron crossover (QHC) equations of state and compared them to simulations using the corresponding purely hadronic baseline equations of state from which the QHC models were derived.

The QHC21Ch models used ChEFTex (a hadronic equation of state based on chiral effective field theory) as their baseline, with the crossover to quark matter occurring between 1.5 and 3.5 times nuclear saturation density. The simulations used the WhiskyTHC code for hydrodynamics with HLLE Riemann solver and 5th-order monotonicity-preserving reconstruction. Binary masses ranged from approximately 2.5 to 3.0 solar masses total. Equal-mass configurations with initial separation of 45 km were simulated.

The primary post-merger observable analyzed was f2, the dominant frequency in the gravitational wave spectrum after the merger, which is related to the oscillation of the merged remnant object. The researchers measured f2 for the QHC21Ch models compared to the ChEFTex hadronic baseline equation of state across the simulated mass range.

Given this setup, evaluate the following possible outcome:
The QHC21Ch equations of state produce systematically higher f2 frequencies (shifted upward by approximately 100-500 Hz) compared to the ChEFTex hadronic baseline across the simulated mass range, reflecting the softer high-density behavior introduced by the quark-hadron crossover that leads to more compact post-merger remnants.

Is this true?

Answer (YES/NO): NO